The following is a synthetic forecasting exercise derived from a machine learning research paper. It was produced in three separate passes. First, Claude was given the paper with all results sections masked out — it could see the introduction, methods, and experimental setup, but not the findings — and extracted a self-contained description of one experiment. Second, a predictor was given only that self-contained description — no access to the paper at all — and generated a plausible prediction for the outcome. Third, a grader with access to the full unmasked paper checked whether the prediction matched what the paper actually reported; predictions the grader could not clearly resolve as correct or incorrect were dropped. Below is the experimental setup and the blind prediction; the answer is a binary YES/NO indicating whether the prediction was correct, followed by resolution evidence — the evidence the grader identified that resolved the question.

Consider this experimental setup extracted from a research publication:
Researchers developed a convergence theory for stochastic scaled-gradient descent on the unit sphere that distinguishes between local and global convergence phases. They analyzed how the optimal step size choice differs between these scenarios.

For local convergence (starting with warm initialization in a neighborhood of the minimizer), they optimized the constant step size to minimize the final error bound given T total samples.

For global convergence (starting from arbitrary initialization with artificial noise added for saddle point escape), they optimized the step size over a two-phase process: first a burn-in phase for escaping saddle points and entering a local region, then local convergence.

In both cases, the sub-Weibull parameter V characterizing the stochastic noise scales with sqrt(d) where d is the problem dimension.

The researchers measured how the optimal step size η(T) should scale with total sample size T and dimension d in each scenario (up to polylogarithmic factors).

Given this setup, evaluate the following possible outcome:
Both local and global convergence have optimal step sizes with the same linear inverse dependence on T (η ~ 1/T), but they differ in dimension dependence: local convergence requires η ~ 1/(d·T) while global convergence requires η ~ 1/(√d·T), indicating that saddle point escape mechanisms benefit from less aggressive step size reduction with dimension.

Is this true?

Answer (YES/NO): NO